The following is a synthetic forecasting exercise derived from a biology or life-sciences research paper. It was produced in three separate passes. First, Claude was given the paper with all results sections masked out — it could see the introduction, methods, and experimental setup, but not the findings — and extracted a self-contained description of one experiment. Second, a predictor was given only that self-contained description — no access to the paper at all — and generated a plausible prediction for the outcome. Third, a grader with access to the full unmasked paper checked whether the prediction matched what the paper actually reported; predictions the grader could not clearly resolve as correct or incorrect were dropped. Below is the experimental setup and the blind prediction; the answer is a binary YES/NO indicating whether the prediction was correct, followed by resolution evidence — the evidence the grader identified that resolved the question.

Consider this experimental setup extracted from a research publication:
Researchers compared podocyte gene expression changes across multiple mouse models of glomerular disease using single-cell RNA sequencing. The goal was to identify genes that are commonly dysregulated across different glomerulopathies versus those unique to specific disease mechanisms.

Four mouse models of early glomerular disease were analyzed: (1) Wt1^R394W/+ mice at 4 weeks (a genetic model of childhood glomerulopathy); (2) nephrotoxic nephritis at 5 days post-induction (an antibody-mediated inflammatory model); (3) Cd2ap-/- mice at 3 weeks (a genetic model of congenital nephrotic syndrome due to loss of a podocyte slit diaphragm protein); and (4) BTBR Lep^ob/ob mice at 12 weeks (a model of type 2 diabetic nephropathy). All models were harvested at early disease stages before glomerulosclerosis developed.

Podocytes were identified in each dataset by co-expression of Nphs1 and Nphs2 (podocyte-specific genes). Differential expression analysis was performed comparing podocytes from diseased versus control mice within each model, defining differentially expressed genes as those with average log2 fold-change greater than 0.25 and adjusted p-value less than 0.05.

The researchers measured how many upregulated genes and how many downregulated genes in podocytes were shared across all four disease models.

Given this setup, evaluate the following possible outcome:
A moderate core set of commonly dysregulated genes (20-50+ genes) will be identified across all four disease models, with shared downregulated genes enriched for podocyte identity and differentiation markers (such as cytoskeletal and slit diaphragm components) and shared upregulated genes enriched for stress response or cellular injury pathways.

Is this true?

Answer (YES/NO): NO